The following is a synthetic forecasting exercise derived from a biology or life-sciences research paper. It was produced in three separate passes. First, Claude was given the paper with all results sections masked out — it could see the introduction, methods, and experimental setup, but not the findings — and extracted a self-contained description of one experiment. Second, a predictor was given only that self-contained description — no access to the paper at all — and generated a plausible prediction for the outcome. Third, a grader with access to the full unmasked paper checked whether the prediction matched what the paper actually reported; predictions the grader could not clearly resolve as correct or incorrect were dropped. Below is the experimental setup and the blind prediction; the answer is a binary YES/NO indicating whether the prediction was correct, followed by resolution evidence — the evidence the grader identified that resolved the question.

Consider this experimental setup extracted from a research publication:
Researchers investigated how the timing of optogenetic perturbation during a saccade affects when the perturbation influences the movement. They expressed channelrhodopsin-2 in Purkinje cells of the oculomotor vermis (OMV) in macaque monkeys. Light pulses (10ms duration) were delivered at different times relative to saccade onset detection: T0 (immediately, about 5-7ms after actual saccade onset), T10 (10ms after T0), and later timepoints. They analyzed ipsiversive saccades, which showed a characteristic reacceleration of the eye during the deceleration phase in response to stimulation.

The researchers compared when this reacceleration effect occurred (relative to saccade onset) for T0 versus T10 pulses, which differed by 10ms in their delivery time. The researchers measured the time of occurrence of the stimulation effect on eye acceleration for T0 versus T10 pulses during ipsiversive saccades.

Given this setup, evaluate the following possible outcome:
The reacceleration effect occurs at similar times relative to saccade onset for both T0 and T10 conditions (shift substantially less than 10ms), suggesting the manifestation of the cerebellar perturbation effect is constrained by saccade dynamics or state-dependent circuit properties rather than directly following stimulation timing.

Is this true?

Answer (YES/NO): YES